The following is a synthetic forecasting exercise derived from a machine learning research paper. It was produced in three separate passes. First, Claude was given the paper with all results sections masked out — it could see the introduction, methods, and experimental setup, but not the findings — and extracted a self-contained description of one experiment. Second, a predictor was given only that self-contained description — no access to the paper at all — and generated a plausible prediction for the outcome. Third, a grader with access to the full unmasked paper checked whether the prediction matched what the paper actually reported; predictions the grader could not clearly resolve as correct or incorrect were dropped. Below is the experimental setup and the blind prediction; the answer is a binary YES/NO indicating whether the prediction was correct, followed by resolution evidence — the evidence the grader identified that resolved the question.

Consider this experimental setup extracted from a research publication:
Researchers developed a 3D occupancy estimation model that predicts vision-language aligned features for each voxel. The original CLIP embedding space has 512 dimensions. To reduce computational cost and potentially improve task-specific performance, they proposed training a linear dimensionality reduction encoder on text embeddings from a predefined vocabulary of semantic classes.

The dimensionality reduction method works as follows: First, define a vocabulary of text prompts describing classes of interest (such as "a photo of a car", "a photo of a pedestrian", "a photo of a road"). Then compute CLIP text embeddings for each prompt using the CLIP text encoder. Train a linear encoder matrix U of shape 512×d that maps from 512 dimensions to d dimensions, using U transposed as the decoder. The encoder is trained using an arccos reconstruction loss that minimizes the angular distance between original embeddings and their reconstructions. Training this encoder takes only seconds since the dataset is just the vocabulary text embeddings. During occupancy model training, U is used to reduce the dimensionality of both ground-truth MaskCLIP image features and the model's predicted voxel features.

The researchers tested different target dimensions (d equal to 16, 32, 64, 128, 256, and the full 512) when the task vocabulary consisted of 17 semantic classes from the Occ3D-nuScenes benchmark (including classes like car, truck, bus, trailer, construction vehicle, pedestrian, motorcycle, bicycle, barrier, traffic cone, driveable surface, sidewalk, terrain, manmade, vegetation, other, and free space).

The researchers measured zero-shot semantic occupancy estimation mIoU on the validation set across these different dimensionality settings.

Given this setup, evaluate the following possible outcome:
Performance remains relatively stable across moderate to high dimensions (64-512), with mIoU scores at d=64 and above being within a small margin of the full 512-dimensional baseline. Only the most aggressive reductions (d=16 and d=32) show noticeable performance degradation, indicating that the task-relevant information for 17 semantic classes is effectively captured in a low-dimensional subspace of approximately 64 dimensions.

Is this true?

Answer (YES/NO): NO